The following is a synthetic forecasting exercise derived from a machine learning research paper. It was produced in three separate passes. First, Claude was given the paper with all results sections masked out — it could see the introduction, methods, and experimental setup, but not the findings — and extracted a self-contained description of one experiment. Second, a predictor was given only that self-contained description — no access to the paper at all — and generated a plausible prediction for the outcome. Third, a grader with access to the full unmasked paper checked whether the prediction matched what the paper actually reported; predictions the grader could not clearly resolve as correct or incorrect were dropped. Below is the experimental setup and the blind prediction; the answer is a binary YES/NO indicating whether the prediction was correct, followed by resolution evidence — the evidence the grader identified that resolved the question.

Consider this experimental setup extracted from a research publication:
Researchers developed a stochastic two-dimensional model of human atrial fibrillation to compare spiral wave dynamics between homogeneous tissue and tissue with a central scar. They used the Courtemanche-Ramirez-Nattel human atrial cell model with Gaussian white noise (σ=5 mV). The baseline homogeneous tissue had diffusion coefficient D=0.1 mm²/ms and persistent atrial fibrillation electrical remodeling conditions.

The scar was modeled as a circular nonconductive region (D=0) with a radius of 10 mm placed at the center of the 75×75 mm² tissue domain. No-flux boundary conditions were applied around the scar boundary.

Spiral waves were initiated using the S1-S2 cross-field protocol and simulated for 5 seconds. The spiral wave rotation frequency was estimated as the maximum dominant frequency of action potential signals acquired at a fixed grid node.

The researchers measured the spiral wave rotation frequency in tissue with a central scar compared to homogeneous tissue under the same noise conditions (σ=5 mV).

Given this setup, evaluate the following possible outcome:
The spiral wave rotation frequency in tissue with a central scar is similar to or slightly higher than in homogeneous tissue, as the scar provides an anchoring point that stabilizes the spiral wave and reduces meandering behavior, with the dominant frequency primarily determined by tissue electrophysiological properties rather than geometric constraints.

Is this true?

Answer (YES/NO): NO